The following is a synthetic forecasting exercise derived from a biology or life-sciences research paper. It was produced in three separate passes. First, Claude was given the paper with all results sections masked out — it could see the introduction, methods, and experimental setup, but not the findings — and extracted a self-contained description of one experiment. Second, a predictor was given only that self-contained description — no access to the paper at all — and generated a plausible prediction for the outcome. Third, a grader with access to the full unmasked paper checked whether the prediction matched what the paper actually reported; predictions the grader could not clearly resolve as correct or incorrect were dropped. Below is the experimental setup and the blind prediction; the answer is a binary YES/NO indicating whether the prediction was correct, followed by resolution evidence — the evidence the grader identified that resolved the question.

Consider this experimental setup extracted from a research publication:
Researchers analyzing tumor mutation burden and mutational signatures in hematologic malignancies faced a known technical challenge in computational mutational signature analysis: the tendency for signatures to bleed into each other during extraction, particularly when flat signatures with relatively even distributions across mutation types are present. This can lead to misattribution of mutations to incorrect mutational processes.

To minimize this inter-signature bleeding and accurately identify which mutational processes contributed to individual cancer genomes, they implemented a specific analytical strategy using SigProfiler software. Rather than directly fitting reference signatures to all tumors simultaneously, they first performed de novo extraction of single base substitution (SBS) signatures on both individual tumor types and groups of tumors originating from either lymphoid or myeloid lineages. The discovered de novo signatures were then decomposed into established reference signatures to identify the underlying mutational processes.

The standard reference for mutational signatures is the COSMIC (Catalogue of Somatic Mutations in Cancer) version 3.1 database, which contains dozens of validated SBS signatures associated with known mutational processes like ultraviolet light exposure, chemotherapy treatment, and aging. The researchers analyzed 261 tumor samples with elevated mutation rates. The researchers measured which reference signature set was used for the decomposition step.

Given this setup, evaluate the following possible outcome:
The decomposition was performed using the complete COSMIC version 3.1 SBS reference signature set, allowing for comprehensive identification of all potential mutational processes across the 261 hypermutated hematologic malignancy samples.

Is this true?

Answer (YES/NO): NO